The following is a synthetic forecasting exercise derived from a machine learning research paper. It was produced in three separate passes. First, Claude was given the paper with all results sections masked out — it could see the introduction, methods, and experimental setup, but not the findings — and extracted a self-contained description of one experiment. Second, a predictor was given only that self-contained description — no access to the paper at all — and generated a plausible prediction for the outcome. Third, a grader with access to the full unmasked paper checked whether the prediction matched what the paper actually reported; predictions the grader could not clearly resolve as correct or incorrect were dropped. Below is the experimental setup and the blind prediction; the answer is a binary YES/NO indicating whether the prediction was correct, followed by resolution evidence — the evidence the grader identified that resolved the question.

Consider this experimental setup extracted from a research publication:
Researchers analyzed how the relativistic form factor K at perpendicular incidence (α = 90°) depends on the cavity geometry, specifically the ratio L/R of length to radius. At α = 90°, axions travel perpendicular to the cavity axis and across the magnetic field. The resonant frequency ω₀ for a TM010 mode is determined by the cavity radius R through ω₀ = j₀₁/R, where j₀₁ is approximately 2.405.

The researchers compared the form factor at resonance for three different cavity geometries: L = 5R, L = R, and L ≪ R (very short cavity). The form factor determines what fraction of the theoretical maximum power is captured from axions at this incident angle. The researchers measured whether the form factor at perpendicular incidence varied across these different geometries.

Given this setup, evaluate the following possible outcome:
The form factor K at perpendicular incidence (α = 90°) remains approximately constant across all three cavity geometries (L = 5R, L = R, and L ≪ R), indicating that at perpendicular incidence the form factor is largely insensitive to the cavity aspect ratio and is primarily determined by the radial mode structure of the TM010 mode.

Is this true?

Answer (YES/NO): YES